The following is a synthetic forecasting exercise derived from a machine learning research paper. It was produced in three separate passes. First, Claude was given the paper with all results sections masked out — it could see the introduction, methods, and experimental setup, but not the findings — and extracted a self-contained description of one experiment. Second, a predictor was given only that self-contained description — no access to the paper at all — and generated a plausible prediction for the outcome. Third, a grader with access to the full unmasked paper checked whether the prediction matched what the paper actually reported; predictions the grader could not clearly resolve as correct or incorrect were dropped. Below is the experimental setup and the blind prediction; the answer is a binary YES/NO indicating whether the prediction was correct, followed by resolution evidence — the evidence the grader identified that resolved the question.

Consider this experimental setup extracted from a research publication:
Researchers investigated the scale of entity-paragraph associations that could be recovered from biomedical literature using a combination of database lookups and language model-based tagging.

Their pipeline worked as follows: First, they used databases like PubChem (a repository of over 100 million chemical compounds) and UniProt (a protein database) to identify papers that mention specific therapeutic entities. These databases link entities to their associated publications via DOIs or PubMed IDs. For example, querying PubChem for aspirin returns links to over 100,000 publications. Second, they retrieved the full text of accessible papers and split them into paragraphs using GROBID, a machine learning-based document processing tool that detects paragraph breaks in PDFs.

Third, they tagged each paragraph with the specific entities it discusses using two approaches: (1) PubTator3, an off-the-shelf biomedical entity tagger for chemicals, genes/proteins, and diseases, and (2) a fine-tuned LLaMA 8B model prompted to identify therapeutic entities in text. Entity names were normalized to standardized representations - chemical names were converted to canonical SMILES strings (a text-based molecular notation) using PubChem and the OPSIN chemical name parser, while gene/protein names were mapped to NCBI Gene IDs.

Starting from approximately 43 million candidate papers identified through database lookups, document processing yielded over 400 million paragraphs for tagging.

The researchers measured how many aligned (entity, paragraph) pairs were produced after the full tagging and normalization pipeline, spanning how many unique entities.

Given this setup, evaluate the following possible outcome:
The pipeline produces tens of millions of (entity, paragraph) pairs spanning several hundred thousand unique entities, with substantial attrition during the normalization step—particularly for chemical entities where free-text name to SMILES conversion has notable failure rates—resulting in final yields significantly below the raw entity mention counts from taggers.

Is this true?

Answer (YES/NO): NO